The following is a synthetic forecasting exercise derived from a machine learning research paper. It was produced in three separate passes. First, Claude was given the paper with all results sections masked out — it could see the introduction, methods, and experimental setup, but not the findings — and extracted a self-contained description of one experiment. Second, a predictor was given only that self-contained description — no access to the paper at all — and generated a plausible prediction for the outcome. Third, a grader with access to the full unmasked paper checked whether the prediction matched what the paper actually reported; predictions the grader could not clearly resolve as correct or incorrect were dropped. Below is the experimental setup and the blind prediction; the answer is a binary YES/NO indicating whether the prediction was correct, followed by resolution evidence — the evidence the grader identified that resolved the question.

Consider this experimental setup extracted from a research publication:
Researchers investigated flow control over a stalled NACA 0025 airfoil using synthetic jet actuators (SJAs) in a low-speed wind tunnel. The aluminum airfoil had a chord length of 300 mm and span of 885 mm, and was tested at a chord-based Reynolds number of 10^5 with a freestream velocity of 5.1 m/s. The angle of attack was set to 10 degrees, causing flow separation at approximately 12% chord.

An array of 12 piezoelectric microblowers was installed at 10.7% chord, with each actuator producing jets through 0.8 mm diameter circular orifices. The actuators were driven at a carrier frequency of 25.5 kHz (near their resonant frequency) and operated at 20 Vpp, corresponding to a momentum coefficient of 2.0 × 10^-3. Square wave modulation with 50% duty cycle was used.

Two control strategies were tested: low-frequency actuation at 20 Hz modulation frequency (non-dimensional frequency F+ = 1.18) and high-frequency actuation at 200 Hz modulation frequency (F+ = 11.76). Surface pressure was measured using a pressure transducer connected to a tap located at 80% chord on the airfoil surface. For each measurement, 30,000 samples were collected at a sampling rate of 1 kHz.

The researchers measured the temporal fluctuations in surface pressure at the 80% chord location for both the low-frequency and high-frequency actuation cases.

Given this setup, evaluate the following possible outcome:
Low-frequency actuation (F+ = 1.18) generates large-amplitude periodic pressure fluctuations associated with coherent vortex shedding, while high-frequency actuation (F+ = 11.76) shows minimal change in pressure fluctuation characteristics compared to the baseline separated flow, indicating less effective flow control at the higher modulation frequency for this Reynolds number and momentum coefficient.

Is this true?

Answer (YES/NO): NO